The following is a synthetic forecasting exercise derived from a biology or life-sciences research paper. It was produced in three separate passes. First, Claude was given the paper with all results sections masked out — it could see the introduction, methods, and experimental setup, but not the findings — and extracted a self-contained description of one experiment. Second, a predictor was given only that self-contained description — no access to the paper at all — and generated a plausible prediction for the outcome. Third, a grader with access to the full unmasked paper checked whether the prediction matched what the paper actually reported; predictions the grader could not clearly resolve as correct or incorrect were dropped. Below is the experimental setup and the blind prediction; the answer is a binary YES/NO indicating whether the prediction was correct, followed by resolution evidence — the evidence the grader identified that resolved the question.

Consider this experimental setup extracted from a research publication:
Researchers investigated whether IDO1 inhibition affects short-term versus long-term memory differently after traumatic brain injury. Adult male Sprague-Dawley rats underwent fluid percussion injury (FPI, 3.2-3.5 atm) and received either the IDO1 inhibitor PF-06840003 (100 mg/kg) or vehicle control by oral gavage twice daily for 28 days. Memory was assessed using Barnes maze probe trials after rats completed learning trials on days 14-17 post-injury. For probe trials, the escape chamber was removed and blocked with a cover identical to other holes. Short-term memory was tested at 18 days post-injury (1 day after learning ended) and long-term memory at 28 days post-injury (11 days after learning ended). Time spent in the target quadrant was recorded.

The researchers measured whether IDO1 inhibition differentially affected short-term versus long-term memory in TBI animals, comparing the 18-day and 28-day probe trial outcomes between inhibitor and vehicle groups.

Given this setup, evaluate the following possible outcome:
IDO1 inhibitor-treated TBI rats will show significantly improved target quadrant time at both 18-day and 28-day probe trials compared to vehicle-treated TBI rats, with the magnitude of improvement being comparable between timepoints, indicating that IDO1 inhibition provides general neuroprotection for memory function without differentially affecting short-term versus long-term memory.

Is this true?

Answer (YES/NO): NO